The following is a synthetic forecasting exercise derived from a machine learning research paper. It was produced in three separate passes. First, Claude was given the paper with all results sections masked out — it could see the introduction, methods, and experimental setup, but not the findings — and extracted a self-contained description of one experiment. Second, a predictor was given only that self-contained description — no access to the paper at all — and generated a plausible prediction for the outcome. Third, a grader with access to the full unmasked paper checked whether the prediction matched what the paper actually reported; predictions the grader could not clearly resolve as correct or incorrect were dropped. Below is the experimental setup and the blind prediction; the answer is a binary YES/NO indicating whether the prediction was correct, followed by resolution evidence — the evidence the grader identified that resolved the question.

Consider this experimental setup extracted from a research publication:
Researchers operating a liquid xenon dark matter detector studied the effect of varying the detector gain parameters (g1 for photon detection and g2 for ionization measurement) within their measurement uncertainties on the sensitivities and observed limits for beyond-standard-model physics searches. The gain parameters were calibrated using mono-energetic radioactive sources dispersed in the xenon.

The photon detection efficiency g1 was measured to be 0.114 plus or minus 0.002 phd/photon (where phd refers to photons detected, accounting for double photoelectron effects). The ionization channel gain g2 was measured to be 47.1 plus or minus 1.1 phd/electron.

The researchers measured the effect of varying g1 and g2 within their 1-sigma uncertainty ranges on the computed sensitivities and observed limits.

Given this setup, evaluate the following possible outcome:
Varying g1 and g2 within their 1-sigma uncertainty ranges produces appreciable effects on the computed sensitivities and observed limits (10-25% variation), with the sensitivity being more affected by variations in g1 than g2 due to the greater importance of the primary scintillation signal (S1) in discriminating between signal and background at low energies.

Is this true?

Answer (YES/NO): NO